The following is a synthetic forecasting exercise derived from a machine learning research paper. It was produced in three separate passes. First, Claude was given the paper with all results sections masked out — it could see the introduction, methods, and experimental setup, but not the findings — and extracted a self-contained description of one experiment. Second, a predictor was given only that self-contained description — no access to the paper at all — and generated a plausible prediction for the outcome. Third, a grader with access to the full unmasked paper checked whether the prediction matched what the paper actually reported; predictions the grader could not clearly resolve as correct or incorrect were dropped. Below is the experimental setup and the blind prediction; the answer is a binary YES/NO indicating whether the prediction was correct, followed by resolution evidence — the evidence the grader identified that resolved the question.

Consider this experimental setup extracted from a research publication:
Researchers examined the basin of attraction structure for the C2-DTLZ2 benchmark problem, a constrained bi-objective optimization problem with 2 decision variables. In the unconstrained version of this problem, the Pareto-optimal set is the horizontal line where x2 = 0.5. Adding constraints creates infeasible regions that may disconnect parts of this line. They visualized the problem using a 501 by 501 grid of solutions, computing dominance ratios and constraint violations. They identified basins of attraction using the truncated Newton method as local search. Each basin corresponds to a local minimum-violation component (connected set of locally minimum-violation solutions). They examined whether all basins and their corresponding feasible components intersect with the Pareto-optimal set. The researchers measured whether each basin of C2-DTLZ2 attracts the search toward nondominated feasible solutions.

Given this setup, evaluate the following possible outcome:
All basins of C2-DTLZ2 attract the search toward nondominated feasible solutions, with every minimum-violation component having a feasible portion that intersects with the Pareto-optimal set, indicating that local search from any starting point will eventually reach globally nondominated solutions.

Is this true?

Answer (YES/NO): YES